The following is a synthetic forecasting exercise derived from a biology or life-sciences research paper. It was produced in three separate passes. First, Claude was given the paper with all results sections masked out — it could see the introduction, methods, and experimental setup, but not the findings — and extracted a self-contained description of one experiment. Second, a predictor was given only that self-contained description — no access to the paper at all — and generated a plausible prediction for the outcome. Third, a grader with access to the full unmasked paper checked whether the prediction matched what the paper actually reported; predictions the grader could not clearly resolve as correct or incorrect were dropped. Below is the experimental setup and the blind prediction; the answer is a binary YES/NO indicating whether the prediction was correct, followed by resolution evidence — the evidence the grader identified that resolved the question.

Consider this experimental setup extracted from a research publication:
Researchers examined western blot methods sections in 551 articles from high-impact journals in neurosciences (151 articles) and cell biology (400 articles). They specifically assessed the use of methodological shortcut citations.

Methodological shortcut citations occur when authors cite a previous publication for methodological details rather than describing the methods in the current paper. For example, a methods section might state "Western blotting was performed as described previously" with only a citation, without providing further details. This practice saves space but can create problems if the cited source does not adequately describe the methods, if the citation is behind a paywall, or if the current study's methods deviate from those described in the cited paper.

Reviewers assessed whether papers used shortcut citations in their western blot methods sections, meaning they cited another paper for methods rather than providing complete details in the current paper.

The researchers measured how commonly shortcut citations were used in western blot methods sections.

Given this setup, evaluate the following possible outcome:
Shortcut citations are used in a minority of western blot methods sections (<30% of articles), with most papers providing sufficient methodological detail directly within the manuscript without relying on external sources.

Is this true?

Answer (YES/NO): NO